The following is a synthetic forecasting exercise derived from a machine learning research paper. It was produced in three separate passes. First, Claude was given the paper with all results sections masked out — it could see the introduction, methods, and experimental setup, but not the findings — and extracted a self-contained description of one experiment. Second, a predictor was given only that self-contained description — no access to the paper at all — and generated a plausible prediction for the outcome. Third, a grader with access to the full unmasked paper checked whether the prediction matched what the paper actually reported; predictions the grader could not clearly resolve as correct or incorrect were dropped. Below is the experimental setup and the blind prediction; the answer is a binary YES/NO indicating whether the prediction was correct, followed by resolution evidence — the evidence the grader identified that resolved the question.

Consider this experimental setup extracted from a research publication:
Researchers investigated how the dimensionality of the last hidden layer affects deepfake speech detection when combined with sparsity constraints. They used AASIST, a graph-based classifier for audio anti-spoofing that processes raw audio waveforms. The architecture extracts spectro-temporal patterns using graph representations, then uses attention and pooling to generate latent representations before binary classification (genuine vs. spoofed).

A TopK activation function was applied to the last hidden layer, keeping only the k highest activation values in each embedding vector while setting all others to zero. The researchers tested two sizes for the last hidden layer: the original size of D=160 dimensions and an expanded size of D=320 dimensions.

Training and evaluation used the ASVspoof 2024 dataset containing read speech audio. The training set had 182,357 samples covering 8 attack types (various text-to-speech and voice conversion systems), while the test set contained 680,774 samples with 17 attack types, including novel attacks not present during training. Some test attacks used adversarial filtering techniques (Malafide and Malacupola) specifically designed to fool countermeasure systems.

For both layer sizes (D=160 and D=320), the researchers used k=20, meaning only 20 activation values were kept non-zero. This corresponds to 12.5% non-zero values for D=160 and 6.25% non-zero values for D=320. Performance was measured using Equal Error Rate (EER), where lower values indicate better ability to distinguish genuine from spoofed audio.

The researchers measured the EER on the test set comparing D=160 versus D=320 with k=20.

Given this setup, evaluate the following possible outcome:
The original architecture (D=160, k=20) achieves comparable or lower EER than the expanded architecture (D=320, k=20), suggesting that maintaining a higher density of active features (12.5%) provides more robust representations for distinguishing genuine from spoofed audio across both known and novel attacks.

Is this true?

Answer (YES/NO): NO